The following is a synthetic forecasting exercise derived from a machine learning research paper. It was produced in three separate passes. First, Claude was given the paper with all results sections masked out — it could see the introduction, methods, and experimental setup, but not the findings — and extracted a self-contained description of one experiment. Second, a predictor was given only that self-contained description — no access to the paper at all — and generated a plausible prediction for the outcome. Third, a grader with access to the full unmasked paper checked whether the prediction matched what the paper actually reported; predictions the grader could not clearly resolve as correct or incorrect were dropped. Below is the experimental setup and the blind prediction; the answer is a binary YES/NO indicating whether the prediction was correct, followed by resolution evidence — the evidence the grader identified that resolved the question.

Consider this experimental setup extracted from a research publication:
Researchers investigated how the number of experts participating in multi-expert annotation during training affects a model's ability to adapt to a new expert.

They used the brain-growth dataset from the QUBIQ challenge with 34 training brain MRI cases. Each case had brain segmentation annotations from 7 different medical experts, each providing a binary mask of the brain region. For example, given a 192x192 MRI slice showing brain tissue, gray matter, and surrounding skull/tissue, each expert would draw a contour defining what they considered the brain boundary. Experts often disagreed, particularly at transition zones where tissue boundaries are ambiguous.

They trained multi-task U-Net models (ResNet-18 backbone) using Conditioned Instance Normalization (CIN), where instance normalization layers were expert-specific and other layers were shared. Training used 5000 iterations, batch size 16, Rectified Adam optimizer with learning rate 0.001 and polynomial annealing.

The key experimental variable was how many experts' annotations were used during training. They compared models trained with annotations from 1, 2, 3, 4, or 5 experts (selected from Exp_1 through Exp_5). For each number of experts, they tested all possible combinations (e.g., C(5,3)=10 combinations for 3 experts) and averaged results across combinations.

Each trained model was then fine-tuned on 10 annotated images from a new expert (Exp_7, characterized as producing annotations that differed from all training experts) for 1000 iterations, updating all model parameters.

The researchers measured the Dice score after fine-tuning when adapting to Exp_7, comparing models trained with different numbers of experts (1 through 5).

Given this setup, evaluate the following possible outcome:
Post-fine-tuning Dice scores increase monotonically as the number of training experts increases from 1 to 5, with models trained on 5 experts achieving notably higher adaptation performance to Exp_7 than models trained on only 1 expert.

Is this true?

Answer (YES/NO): YES